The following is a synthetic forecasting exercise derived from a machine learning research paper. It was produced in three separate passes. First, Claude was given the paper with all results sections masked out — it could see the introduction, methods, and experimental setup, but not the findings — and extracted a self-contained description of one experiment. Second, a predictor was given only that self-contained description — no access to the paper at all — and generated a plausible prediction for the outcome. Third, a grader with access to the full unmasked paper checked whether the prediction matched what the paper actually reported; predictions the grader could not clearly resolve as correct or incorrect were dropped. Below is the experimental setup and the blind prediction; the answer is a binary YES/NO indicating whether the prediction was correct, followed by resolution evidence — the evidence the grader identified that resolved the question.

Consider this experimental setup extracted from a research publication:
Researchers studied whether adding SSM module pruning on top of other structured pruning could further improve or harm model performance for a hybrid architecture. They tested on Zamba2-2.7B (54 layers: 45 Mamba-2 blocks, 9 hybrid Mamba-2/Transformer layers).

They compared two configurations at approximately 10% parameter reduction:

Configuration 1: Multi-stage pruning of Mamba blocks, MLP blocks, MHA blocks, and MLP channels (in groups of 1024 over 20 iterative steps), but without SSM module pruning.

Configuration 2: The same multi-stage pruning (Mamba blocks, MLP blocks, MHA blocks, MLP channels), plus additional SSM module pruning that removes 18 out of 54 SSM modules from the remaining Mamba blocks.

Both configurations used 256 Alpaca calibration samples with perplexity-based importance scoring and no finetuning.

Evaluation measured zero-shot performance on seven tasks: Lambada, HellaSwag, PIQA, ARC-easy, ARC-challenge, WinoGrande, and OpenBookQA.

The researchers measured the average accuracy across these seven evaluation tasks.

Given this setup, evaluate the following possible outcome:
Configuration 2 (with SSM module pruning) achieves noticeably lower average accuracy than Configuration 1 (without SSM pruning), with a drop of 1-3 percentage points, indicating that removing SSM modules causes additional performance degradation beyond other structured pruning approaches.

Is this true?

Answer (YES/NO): NO